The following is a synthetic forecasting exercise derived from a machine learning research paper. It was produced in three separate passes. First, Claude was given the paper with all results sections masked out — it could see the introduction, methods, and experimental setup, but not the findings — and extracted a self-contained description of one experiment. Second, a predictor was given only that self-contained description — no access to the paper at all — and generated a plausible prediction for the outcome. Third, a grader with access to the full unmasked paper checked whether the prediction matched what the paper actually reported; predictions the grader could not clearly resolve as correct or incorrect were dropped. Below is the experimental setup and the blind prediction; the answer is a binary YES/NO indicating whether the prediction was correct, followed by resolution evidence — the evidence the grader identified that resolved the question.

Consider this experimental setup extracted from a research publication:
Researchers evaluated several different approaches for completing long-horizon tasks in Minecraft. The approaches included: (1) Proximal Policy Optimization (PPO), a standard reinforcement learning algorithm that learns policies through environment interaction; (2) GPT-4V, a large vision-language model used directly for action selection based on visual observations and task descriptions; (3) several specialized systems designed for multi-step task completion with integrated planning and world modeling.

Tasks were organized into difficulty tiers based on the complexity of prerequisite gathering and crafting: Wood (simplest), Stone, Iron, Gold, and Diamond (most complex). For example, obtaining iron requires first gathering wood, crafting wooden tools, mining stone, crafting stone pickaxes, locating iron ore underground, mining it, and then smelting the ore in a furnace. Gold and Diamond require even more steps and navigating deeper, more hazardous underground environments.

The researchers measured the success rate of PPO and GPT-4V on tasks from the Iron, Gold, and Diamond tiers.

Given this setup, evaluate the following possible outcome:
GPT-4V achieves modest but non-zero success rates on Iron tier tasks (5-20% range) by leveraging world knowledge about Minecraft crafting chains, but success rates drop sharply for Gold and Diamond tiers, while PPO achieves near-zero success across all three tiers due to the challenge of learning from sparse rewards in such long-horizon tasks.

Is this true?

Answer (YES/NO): NO